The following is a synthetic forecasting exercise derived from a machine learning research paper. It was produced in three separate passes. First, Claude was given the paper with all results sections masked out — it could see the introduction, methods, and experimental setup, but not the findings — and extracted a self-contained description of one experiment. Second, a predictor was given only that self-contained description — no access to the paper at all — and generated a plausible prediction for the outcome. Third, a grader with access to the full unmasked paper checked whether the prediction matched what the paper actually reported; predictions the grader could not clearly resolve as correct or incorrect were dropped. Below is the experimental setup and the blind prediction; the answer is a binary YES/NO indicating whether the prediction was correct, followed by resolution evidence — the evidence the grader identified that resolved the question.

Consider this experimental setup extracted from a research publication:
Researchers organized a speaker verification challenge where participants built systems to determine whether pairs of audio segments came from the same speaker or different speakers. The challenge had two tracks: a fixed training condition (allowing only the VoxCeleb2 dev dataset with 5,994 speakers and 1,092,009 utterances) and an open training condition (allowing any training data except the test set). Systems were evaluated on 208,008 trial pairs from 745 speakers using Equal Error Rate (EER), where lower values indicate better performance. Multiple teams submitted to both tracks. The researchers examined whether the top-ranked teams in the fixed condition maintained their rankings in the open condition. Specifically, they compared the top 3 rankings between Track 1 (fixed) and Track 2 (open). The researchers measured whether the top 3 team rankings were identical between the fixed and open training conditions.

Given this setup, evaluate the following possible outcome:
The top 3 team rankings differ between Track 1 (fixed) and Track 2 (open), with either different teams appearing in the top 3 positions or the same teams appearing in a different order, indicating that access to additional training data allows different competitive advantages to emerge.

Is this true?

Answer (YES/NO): YES